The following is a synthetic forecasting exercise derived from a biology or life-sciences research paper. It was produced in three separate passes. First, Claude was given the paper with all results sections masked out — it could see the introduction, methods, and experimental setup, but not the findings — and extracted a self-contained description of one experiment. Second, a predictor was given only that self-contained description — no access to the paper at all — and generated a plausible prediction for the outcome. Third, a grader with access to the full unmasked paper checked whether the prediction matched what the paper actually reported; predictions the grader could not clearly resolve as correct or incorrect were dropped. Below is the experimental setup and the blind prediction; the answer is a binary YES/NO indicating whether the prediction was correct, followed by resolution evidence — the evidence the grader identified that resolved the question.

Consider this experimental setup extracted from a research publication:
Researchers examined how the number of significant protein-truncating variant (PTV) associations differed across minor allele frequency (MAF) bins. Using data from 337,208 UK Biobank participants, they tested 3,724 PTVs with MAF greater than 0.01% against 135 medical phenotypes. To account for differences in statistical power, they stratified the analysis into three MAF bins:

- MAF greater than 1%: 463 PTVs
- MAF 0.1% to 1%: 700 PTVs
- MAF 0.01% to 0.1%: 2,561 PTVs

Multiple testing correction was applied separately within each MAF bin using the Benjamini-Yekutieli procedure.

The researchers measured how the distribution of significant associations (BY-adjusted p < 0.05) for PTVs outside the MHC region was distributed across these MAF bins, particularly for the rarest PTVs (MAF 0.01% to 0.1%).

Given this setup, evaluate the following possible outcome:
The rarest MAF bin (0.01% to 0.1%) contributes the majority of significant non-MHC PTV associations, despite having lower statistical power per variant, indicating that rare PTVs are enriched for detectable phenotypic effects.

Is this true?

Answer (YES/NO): NO